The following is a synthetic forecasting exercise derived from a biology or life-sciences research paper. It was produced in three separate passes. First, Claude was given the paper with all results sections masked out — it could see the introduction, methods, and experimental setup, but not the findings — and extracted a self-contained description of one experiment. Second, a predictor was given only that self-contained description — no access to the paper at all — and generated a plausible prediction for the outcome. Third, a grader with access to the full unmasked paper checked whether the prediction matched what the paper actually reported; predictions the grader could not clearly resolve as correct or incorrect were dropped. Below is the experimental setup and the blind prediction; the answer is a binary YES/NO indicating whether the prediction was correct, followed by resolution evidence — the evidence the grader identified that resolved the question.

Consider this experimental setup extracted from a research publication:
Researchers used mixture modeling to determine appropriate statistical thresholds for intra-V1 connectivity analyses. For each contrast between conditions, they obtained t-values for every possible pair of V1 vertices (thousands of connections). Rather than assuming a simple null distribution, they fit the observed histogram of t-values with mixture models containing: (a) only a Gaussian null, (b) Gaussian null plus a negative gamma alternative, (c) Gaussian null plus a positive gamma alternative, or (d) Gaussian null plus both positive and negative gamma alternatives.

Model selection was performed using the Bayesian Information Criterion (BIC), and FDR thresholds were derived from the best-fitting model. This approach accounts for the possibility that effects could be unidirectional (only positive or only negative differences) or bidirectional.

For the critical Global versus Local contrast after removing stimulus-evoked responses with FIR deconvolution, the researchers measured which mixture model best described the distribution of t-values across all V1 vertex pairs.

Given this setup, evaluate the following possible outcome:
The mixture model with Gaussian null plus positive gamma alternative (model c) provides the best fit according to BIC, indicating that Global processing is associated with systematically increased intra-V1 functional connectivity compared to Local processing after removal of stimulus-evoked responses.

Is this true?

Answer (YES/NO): NO